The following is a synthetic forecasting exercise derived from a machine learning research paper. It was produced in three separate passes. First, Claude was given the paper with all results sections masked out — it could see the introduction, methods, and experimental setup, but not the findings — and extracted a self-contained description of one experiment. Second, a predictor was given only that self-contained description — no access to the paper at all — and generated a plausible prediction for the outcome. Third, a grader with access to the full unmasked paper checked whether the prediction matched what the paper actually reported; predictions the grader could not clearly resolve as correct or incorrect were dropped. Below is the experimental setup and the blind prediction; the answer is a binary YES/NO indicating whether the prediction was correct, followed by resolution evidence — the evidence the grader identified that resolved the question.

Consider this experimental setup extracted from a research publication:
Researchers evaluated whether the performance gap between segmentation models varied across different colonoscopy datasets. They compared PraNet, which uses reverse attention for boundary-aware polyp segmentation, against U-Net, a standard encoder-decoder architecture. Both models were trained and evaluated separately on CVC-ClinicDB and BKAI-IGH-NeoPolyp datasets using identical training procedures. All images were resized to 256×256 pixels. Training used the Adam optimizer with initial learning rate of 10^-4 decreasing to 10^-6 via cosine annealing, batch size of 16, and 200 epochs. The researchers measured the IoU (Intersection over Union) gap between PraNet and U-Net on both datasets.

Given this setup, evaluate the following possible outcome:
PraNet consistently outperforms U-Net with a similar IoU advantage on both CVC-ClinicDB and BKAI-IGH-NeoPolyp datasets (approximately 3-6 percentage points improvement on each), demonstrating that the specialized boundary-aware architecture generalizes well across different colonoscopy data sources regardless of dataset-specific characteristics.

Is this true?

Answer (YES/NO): NO